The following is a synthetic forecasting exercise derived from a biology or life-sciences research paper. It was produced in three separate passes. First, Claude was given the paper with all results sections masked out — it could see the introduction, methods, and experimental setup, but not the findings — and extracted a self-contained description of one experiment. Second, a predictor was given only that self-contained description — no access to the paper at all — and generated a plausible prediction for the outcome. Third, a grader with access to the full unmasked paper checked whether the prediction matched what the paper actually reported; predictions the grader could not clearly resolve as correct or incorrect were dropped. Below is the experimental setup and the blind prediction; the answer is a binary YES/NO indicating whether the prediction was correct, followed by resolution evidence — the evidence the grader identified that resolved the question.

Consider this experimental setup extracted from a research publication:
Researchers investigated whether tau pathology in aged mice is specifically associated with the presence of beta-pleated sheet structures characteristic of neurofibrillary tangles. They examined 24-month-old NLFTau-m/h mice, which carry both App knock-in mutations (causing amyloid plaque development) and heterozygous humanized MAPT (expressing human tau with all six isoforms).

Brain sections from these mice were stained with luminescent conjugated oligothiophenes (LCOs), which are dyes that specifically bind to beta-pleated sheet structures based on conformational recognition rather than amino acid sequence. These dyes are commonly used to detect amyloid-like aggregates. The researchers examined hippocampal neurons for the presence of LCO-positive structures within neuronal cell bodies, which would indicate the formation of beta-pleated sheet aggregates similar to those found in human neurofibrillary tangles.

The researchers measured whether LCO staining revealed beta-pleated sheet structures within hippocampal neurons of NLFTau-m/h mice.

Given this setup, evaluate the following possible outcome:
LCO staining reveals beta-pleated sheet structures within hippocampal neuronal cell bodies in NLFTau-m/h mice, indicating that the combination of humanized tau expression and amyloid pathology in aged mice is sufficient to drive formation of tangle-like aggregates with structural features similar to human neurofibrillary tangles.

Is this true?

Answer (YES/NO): YES